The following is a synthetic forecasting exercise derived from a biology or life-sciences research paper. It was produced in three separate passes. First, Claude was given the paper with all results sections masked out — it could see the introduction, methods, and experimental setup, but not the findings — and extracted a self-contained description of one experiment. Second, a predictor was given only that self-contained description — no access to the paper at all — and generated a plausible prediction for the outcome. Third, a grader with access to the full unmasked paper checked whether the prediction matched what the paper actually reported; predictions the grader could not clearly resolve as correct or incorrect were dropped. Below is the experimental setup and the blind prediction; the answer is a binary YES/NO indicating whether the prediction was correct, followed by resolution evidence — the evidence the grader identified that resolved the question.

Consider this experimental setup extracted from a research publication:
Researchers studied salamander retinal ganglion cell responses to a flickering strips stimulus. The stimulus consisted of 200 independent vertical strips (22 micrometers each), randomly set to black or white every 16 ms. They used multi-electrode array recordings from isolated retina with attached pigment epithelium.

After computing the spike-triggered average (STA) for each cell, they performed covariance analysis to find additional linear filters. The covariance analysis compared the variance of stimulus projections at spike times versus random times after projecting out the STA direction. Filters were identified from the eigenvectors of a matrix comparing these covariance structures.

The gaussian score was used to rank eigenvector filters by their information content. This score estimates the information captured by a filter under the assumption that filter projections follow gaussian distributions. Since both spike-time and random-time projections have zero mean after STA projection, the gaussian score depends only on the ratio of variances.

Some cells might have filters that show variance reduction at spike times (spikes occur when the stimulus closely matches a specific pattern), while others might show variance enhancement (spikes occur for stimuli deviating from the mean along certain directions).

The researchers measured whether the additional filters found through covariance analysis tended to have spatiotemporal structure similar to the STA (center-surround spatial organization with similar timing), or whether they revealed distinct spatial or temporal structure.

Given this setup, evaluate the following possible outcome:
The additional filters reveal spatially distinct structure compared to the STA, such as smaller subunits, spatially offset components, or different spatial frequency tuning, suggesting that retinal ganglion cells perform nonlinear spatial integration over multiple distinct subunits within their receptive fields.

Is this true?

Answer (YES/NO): YES